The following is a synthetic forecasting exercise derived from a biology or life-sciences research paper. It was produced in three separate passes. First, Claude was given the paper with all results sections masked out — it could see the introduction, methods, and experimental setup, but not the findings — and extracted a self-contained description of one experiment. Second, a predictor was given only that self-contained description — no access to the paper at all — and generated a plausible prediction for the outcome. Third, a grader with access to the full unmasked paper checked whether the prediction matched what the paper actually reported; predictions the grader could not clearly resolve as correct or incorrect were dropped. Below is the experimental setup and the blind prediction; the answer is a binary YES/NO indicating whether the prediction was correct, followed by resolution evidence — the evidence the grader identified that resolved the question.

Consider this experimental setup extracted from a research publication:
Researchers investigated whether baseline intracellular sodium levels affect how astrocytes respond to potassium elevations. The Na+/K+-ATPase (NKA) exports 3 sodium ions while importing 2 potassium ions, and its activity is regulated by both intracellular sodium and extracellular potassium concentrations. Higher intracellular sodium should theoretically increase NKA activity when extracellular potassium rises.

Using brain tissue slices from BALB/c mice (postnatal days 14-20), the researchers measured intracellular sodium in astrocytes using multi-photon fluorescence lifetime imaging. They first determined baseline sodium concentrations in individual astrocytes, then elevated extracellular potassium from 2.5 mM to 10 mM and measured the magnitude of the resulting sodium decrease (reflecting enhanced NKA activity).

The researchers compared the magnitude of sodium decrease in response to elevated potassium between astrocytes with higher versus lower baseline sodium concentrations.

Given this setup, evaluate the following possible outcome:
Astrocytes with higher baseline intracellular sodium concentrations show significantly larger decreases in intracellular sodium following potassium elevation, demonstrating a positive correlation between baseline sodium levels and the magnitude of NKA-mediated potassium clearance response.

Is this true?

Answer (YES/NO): YES